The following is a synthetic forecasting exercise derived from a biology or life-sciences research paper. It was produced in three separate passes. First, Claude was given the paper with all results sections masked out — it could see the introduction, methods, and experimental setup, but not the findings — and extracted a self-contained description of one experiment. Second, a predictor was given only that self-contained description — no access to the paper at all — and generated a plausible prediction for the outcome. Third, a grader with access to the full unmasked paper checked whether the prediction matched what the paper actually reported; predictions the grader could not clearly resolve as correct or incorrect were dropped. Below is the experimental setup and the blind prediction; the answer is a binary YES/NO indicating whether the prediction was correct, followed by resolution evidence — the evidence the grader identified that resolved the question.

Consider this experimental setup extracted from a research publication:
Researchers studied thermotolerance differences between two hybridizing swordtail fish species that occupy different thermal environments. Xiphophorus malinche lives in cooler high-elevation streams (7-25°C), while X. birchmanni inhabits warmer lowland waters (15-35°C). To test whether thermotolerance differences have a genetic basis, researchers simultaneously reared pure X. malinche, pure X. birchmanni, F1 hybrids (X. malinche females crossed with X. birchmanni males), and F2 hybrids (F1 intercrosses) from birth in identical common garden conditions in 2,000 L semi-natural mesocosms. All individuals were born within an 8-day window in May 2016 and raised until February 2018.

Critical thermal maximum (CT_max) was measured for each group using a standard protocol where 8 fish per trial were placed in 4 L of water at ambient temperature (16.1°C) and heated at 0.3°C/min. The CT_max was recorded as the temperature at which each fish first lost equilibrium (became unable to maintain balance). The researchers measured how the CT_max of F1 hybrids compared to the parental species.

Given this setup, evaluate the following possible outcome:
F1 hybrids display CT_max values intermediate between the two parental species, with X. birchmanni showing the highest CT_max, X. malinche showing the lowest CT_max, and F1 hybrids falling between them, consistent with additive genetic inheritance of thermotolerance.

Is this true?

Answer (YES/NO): YES